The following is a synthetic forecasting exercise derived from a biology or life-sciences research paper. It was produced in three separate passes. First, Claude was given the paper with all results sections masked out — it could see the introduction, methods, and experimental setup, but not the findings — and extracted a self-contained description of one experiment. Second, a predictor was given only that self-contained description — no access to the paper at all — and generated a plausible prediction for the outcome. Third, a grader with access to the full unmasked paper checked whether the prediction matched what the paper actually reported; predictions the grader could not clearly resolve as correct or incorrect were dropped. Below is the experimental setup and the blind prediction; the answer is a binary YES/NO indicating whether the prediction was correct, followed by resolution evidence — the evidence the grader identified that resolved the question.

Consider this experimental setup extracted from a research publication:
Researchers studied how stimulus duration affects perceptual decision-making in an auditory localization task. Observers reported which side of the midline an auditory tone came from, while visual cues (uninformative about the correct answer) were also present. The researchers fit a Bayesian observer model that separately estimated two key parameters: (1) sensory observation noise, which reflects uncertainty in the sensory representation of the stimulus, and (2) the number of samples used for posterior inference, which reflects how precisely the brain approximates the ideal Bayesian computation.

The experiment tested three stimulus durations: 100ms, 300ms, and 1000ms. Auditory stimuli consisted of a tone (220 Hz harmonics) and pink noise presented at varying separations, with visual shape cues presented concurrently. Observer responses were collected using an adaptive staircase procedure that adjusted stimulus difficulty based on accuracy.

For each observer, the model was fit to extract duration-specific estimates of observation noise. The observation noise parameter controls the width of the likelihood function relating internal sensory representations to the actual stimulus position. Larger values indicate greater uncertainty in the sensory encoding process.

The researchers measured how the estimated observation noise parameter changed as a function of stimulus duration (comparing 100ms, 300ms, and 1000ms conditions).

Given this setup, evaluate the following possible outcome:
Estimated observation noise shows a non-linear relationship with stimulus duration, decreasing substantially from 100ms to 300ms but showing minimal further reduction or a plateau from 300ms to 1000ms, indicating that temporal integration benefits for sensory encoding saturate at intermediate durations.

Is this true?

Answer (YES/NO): NO